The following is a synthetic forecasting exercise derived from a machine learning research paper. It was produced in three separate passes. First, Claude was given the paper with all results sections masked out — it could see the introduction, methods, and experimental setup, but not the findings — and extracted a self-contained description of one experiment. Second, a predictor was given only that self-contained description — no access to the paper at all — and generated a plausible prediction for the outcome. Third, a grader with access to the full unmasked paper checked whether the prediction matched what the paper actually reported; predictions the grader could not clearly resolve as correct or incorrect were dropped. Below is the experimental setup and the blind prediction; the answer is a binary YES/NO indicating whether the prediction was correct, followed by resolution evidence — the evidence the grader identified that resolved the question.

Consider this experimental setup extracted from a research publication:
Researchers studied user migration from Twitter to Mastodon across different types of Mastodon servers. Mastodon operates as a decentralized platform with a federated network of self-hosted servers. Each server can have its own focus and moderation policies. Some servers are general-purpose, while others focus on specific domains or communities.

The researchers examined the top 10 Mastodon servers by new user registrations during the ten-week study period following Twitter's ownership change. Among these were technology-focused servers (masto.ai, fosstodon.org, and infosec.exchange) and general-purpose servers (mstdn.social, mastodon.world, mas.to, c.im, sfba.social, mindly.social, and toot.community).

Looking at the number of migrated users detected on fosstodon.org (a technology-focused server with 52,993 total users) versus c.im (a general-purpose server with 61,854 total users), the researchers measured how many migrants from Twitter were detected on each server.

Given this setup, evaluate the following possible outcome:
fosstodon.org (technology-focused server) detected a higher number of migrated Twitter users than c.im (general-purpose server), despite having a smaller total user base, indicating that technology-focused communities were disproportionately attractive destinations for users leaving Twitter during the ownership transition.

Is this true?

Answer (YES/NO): YES